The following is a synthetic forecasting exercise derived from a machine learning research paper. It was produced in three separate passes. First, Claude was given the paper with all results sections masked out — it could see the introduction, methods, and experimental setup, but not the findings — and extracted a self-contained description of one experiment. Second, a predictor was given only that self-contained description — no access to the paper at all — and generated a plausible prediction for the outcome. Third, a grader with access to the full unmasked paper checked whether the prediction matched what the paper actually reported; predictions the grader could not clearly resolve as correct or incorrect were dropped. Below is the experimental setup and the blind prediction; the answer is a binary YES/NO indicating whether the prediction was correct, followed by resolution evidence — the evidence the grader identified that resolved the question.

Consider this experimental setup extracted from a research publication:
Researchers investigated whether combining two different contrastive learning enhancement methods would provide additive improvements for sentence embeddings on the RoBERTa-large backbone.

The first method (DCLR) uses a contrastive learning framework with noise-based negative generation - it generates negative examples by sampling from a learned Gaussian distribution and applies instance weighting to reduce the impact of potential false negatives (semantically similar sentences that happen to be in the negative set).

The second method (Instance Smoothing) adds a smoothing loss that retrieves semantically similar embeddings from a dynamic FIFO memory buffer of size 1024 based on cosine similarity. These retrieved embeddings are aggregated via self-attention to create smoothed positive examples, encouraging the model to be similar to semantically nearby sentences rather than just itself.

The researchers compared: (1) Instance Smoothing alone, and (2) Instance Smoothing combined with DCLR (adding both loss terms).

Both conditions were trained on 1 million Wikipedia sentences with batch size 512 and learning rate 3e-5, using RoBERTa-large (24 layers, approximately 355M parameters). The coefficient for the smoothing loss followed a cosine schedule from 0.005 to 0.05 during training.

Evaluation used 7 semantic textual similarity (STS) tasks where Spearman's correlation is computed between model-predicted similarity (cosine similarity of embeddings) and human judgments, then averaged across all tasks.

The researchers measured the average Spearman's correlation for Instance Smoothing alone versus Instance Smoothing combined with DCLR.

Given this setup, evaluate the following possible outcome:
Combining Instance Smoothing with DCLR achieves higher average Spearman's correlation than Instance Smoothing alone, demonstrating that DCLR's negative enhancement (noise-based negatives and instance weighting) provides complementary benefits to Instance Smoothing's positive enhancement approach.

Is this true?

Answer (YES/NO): YES